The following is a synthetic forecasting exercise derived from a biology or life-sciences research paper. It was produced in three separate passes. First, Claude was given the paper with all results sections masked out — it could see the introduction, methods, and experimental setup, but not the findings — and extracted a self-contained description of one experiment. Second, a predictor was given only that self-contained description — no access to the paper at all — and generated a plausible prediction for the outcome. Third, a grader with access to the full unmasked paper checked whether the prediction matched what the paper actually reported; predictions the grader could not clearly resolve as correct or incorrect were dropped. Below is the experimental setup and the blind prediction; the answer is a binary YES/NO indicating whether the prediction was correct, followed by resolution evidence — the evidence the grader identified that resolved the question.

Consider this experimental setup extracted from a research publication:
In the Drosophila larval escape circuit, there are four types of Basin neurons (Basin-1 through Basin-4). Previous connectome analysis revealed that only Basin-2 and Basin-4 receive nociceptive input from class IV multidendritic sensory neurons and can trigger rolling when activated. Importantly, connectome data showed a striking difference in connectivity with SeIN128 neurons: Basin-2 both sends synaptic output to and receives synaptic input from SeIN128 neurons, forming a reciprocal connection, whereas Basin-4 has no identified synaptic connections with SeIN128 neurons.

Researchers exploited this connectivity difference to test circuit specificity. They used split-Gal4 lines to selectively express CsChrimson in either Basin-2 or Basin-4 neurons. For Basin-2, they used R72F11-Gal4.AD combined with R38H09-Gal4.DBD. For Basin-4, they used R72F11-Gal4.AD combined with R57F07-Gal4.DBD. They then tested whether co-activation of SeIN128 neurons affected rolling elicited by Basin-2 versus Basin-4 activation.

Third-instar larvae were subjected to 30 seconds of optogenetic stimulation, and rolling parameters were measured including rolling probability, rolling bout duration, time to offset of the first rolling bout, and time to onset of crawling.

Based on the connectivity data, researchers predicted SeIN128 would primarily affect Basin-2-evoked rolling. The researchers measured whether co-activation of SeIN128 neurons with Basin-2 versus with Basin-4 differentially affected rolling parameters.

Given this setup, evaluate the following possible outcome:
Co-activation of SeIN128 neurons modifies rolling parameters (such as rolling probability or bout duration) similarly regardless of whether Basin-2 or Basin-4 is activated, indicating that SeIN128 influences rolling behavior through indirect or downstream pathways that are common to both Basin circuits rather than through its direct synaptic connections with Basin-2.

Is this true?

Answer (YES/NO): NO